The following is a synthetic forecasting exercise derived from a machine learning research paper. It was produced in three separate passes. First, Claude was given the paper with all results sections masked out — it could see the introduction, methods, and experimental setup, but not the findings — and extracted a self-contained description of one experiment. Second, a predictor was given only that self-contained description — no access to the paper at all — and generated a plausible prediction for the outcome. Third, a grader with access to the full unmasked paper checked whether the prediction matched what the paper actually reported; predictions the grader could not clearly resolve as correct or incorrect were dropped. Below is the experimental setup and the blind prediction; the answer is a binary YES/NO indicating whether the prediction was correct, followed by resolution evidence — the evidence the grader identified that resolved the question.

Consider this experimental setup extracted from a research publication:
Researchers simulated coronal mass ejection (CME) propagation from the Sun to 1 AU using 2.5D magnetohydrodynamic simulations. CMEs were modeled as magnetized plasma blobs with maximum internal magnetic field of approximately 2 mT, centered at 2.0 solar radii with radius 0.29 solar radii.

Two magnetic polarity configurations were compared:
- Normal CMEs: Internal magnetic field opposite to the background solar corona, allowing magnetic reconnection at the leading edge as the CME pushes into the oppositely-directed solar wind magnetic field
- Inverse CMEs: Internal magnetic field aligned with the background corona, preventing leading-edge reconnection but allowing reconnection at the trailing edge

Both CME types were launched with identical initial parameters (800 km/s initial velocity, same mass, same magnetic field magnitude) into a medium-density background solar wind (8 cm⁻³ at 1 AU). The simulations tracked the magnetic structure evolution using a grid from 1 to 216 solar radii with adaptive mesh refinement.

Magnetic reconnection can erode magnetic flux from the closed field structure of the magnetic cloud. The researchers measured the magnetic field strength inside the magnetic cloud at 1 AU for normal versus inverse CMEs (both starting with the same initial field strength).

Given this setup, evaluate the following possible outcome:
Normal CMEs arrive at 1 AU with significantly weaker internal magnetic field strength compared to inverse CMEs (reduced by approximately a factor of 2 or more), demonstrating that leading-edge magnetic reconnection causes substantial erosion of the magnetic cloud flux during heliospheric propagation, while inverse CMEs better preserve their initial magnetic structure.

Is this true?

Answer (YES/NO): NO